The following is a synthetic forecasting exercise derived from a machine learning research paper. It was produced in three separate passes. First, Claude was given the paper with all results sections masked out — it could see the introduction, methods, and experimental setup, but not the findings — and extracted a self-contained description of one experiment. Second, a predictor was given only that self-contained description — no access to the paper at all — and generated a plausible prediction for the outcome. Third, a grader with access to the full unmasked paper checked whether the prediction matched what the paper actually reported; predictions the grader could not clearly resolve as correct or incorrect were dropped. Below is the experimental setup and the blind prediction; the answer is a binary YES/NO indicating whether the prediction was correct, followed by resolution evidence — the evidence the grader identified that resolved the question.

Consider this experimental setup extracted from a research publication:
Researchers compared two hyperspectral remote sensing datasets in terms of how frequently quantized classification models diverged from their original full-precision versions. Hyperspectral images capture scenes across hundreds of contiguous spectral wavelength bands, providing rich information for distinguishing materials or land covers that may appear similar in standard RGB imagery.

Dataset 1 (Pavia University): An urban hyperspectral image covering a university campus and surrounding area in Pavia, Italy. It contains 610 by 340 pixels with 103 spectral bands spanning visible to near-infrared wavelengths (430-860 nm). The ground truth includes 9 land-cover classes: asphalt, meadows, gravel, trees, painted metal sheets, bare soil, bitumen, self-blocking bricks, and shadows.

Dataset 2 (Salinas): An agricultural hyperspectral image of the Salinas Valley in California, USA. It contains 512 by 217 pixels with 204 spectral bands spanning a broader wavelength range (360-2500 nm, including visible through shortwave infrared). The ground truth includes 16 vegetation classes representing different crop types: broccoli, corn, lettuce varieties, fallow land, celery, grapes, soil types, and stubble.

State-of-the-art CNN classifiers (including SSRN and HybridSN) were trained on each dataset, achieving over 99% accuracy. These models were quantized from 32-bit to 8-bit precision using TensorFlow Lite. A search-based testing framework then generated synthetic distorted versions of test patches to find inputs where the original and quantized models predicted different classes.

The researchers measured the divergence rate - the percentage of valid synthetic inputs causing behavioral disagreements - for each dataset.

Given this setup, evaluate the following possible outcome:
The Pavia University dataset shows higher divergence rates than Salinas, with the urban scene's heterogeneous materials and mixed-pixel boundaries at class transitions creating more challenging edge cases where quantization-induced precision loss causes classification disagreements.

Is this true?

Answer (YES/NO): YES